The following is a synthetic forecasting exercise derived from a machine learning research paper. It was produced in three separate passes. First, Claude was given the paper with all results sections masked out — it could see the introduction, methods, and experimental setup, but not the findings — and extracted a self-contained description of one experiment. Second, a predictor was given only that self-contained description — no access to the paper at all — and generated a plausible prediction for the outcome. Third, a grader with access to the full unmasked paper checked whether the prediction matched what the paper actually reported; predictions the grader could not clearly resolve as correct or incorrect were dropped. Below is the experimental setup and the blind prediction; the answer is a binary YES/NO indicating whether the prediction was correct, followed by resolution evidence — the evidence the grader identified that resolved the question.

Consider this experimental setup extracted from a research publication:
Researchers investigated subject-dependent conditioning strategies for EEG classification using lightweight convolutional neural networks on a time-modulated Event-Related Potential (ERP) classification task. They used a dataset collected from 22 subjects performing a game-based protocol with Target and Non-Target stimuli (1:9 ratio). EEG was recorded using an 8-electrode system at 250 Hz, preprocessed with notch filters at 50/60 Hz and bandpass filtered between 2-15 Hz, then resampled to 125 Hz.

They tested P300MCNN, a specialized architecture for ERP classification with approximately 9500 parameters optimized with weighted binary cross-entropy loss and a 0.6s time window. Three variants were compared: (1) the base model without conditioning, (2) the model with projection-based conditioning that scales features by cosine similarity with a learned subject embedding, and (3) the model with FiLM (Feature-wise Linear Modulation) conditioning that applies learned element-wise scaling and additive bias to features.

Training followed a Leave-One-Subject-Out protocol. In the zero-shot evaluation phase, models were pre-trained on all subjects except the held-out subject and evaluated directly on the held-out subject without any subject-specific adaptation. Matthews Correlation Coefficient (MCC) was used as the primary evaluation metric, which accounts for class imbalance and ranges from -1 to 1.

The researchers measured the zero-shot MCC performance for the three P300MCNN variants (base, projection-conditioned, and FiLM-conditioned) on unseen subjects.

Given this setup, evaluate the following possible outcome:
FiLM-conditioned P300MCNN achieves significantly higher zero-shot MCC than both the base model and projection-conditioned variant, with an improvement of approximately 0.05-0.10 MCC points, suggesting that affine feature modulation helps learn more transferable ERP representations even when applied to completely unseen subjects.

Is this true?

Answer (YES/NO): NO